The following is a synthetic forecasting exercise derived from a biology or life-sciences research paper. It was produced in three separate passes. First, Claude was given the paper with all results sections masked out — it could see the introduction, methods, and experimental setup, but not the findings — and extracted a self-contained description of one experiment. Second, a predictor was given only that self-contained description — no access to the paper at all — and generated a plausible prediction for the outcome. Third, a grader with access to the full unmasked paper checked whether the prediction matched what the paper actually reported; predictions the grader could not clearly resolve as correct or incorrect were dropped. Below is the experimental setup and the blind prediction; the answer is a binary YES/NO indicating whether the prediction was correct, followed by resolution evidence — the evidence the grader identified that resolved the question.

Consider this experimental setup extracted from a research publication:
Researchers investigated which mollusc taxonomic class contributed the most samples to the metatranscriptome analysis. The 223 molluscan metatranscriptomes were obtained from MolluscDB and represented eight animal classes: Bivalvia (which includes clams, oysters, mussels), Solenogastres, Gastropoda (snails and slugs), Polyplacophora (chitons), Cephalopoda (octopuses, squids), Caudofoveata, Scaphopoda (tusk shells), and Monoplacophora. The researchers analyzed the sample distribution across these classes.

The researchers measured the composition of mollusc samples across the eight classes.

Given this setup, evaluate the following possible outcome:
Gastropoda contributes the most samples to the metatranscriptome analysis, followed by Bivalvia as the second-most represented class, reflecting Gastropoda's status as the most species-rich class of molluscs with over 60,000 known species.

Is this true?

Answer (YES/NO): NO